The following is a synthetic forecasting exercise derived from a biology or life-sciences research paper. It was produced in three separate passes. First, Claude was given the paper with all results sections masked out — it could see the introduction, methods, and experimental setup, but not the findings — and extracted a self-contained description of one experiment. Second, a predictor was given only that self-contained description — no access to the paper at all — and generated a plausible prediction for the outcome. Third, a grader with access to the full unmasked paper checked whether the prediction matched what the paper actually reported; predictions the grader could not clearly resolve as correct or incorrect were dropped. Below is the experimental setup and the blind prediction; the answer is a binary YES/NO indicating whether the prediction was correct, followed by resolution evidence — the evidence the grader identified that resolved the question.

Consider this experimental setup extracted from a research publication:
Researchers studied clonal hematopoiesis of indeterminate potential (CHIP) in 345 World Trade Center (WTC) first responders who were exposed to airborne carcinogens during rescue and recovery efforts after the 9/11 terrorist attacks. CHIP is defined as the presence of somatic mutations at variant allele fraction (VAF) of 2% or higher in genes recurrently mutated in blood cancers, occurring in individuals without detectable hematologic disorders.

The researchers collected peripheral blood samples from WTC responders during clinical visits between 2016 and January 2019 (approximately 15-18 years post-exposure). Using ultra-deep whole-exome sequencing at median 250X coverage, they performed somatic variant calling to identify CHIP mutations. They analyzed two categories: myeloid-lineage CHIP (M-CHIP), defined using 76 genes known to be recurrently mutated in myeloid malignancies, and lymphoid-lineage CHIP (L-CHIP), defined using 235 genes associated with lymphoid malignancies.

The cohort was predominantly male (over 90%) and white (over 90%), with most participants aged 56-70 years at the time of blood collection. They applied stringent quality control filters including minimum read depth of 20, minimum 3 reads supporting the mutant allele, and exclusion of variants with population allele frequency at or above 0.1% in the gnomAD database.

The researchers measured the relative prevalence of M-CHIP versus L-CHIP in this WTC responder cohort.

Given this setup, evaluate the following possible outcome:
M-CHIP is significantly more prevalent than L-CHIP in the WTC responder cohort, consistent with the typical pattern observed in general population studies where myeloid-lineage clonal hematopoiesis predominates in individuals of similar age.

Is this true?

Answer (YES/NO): NO